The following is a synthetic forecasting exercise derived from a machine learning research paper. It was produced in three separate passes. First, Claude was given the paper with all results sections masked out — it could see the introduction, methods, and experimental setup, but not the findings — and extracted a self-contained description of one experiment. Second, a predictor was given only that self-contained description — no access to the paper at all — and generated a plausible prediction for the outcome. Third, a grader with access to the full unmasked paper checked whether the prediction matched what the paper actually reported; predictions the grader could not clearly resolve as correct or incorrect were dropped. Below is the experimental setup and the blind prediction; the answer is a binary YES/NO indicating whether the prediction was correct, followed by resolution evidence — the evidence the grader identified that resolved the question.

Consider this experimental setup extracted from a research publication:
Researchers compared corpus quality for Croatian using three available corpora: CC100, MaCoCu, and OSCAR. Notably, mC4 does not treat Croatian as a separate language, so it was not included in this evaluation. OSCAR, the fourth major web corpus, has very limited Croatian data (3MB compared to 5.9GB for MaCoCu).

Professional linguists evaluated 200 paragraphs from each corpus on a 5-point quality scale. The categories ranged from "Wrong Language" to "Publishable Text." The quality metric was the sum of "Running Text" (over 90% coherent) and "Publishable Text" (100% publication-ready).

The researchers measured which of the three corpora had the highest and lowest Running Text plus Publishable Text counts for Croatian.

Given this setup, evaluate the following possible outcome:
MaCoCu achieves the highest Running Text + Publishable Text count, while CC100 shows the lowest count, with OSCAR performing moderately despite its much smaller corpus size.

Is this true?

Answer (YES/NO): NO